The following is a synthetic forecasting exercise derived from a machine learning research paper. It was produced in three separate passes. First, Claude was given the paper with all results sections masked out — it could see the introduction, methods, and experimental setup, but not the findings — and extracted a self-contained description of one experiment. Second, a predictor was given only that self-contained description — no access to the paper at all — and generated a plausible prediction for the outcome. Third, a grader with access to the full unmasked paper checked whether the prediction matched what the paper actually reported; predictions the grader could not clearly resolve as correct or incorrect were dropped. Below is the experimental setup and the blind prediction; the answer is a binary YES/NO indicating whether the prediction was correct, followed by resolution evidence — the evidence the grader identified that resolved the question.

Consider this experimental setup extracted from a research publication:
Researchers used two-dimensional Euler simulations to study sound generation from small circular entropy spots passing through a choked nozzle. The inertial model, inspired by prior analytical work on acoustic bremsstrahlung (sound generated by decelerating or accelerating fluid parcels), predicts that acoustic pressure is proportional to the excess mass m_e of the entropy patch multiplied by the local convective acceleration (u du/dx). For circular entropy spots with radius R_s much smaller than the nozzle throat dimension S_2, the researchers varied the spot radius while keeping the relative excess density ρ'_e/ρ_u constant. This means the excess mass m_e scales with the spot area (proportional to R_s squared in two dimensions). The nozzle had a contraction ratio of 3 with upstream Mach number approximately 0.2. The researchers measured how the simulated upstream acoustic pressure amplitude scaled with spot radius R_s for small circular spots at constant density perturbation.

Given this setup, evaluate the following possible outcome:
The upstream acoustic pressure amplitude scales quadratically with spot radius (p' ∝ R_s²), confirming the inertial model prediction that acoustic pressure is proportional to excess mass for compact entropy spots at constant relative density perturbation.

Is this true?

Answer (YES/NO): YES